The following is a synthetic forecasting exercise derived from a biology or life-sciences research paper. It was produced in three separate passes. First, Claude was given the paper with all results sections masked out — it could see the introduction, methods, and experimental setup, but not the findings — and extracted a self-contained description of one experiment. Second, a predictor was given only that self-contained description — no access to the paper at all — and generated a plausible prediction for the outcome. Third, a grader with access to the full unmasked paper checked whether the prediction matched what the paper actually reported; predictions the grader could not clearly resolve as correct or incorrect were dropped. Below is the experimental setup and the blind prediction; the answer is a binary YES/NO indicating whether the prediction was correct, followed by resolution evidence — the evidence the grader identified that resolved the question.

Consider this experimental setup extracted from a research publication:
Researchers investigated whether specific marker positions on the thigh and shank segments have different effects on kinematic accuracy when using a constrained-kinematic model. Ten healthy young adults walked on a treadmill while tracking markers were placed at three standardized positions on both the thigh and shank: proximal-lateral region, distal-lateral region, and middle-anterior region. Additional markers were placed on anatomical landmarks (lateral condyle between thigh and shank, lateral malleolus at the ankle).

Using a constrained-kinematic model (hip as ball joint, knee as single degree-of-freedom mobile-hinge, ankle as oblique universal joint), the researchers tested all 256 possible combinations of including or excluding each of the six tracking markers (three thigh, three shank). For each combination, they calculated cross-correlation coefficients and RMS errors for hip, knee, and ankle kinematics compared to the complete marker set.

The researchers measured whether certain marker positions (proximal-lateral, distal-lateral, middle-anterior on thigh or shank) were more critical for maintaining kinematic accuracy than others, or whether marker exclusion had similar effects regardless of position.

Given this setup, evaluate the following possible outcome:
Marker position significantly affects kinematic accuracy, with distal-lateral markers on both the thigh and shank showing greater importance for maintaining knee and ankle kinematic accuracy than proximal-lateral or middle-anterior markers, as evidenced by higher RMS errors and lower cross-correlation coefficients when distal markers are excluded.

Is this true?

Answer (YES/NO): NO